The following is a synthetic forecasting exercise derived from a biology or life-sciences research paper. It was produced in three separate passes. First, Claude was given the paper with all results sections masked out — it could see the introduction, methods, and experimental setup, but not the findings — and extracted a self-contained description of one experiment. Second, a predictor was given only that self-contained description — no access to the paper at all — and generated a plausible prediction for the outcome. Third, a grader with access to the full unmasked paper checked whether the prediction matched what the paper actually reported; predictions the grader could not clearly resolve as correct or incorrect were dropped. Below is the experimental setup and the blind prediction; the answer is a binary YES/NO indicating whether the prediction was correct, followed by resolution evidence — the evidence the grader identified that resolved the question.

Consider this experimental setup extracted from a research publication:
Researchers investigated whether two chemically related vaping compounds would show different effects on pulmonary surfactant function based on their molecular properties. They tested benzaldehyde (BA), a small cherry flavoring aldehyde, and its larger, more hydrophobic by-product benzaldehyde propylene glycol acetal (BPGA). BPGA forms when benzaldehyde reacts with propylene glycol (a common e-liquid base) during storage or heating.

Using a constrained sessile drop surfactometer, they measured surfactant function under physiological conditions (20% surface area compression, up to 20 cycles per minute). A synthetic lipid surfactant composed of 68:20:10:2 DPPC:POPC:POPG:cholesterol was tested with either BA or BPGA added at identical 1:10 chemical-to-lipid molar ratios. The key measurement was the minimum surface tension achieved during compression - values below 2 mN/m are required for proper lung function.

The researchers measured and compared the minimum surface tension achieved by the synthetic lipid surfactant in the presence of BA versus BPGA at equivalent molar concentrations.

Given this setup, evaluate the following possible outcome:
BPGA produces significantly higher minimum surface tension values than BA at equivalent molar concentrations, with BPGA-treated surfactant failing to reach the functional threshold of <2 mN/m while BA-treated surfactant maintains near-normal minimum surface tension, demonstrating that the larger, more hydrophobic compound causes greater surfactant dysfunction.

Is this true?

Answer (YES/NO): NO